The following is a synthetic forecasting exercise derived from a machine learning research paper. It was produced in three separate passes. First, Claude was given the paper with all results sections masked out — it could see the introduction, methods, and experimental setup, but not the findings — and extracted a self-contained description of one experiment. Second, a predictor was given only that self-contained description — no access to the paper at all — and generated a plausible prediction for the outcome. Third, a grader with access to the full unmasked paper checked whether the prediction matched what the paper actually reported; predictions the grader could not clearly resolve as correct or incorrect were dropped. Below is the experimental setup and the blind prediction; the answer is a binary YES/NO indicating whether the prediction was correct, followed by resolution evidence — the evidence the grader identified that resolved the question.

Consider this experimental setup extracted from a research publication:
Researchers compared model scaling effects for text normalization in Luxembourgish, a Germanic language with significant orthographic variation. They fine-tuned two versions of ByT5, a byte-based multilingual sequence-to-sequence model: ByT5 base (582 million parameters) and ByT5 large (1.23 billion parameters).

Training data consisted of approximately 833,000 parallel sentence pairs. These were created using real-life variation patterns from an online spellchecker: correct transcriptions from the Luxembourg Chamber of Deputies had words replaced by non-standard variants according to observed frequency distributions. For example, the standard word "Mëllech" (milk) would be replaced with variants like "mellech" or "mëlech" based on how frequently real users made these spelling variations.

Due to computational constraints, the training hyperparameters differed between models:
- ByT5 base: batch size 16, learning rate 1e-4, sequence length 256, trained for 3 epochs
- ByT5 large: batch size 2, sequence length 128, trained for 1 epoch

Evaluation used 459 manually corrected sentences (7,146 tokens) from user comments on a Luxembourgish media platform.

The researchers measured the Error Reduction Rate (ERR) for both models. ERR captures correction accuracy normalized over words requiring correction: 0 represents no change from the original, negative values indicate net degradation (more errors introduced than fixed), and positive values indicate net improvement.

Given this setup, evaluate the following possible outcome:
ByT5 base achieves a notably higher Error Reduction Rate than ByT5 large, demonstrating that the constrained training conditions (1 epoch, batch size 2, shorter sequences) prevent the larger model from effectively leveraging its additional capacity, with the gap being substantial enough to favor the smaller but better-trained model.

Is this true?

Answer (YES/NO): YES